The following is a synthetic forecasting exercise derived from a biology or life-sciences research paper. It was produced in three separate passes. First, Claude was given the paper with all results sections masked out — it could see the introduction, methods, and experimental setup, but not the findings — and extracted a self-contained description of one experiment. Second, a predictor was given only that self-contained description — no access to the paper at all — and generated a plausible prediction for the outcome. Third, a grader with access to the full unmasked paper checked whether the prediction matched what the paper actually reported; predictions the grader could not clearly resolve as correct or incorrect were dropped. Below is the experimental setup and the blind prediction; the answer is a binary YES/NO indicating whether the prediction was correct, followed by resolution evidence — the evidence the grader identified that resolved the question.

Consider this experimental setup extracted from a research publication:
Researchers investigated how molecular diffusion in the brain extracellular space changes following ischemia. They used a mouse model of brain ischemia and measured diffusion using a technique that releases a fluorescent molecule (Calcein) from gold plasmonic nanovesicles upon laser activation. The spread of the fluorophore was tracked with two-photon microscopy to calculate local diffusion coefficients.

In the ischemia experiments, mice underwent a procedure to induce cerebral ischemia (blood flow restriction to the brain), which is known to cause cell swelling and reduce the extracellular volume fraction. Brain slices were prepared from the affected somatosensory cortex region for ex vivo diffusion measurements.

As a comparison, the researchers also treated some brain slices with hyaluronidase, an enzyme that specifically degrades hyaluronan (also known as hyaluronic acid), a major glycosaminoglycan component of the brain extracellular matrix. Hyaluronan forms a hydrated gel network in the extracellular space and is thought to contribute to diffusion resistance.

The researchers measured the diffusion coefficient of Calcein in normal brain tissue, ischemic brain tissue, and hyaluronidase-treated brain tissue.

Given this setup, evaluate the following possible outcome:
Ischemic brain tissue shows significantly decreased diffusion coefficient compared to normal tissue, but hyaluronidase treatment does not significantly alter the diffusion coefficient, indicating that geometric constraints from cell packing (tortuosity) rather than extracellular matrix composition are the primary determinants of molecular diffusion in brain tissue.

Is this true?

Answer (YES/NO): NO